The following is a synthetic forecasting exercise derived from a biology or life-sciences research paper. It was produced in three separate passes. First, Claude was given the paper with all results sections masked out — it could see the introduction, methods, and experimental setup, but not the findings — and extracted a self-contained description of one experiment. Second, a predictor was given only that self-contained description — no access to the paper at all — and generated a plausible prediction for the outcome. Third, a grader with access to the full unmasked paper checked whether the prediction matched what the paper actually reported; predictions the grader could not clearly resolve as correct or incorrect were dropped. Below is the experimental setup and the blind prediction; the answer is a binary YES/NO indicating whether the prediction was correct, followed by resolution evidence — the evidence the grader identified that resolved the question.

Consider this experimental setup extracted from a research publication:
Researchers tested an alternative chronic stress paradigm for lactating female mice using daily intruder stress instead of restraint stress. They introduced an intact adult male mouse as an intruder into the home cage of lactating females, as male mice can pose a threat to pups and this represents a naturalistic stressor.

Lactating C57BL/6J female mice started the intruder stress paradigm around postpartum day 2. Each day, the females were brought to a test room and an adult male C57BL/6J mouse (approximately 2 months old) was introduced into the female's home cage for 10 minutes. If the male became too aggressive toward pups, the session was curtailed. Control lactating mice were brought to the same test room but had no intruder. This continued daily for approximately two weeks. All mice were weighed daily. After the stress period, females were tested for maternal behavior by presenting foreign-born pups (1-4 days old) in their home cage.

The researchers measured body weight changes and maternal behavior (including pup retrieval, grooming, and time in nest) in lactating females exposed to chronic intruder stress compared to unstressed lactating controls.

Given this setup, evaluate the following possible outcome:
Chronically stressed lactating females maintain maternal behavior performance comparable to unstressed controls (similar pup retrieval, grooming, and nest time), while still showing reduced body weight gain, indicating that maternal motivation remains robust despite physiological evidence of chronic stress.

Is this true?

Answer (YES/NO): NO